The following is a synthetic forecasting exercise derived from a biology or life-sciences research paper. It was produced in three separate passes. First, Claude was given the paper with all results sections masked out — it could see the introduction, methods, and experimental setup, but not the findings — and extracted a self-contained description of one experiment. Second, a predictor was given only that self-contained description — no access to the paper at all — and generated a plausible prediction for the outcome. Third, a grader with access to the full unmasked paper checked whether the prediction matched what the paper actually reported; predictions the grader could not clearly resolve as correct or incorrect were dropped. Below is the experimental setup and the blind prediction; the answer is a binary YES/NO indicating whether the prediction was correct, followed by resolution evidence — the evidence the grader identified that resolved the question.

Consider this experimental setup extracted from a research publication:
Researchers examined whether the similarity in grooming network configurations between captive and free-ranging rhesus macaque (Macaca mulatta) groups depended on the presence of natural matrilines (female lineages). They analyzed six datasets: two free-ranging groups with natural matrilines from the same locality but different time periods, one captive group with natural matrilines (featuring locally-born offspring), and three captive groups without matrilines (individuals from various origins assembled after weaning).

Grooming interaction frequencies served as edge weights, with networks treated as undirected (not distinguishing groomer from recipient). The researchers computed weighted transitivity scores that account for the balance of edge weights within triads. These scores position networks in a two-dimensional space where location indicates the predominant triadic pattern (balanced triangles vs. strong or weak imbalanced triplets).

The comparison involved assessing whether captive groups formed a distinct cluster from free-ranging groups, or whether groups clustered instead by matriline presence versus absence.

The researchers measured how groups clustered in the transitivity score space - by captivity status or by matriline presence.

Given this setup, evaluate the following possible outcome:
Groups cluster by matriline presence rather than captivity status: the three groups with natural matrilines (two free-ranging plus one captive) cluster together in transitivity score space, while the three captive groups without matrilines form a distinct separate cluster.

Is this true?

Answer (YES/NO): YES